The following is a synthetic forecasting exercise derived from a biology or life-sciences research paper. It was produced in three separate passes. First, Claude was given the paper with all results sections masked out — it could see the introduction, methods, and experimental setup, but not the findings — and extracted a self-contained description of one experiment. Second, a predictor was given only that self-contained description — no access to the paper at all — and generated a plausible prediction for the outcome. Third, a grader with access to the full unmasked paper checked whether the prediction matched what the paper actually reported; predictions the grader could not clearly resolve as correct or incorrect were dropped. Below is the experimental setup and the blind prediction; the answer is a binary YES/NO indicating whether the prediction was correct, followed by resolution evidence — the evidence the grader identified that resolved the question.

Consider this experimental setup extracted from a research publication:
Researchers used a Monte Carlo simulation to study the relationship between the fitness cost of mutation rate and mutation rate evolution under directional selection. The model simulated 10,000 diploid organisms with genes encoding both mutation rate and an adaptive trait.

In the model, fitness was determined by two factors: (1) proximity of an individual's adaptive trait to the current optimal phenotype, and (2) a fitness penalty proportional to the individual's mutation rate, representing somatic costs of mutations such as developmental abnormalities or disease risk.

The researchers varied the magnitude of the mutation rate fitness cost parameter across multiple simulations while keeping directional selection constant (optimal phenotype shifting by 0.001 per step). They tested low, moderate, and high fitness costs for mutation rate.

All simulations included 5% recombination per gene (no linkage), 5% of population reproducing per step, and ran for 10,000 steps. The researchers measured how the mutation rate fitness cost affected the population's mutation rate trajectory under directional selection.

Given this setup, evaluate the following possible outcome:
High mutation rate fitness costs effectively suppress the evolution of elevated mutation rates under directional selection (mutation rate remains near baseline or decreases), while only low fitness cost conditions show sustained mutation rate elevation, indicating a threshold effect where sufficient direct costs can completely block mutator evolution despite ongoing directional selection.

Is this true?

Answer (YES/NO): YES